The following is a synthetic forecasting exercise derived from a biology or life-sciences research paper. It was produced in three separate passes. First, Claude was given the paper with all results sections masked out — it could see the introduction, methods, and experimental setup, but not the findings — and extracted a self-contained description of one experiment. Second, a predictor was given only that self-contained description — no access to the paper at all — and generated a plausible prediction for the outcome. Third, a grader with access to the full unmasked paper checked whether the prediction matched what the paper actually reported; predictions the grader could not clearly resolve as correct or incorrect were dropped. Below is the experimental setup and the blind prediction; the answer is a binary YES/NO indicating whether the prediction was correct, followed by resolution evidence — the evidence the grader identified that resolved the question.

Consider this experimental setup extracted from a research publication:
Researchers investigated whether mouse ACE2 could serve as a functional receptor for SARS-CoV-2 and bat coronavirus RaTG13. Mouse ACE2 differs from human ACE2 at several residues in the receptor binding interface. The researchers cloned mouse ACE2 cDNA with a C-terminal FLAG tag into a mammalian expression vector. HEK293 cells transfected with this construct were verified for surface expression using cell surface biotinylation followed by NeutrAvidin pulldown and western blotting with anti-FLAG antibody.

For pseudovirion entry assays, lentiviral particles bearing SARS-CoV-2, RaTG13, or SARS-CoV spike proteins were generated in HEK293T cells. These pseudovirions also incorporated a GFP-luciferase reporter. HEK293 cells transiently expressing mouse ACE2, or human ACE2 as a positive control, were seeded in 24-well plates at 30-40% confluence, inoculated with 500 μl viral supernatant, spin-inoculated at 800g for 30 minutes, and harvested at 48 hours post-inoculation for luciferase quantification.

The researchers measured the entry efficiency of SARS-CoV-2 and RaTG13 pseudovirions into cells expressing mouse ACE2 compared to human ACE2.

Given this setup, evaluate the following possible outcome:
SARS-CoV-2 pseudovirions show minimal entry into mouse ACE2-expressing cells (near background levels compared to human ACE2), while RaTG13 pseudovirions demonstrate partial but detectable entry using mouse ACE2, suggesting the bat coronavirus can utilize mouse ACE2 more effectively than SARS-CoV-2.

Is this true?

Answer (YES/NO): YES